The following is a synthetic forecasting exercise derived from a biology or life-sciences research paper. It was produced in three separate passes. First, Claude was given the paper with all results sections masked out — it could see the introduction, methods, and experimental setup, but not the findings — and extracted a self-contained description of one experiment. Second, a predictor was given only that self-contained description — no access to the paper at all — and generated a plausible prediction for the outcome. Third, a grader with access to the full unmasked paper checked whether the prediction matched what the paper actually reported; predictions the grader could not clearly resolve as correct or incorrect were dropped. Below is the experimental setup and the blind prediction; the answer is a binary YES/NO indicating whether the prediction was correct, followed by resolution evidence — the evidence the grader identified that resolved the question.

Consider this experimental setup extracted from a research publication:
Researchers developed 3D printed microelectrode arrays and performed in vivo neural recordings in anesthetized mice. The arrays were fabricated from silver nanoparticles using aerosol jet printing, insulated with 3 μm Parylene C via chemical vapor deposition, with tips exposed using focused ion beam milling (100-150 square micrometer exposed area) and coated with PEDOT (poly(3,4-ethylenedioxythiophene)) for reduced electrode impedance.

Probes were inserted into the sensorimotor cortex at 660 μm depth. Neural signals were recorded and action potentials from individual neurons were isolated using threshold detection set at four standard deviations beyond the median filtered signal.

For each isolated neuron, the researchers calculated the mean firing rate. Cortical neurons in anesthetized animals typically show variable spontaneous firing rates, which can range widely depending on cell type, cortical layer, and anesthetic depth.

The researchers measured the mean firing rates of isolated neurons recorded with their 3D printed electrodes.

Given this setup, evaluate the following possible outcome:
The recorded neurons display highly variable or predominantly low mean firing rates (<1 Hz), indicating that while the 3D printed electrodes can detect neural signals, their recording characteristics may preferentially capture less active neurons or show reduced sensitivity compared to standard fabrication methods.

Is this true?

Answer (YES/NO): NO